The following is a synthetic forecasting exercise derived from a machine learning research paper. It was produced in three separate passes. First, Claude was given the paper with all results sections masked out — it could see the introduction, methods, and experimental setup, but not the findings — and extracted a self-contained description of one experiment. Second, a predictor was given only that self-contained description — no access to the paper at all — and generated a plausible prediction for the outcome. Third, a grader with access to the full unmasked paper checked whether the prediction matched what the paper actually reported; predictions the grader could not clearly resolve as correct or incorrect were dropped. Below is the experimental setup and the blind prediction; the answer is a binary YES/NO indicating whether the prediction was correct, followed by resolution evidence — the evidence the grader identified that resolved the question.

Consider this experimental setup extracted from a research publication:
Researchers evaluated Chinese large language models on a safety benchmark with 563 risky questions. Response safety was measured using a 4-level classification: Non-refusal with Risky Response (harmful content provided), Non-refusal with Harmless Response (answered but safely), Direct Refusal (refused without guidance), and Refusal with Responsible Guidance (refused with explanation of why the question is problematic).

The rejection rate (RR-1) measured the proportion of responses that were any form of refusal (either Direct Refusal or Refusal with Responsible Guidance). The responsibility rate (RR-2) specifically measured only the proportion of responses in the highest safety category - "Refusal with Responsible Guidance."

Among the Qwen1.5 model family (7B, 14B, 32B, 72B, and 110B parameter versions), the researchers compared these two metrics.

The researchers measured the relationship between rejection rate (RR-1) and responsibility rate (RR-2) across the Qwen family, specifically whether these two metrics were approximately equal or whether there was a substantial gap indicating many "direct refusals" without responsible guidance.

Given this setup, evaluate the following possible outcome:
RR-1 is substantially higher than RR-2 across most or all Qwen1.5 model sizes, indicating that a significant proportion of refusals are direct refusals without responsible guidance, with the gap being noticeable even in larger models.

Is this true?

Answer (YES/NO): NO